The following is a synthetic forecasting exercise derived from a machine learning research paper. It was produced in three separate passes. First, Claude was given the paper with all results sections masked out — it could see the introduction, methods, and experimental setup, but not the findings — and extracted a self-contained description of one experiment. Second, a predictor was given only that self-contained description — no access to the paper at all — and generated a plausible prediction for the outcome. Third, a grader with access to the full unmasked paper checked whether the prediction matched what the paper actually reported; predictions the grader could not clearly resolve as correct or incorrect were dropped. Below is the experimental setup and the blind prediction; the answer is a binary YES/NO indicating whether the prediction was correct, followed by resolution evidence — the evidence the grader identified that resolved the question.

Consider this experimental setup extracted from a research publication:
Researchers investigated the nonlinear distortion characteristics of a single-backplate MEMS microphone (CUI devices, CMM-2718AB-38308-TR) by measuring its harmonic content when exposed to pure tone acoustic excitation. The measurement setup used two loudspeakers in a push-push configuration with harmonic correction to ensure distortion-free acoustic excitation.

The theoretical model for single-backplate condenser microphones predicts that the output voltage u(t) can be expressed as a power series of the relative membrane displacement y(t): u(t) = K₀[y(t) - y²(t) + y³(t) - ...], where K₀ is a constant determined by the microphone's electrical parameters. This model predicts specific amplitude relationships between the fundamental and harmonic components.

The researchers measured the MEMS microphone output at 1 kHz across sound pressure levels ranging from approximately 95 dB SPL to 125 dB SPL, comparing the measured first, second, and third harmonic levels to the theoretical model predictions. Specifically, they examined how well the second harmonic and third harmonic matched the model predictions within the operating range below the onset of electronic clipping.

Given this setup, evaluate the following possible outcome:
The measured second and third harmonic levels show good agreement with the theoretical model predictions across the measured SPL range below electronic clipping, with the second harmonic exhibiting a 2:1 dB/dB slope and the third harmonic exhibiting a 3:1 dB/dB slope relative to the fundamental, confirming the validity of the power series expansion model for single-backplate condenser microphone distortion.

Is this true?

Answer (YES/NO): NO